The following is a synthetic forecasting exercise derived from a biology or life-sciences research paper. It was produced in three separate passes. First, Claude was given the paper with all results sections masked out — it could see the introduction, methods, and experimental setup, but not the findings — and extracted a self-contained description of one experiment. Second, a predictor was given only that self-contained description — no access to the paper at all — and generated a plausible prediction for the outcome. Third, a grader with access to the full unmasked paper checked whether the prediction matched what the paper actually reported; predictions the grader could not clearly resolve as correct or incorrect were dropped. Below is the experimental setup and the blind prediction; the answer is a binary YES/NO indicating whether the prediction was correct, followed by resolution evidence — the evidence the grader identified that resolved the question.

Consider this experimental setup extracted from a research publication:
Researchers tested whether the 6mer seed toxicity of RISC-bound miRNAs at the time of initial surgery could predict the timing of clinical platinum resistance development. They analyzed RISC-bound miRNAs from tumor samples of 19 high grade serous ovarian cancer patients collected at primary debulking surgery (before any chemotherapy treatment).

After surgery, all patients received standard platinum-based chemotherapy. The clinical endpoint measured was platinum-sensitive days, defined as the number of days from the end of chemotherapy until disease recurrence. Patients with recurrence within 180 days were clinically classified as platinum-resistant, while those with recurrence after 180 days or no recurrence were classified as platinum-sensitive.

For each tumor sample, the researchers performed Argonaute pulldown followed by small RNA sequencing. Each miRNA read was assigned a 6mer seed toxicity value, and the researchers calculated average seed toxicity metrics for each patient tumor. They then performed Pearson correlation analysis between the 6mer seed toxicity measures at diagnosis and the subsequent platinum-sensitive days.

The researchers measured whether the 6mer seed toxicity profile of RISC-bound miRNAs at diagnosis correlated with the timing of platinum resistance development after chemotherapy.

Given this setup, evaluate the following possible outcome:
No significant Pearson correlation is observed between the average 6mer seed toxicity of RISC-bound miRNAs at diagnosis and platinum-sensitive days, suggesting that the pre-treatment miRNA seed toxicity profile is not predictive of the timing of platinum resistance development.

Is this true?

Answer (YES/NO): NO